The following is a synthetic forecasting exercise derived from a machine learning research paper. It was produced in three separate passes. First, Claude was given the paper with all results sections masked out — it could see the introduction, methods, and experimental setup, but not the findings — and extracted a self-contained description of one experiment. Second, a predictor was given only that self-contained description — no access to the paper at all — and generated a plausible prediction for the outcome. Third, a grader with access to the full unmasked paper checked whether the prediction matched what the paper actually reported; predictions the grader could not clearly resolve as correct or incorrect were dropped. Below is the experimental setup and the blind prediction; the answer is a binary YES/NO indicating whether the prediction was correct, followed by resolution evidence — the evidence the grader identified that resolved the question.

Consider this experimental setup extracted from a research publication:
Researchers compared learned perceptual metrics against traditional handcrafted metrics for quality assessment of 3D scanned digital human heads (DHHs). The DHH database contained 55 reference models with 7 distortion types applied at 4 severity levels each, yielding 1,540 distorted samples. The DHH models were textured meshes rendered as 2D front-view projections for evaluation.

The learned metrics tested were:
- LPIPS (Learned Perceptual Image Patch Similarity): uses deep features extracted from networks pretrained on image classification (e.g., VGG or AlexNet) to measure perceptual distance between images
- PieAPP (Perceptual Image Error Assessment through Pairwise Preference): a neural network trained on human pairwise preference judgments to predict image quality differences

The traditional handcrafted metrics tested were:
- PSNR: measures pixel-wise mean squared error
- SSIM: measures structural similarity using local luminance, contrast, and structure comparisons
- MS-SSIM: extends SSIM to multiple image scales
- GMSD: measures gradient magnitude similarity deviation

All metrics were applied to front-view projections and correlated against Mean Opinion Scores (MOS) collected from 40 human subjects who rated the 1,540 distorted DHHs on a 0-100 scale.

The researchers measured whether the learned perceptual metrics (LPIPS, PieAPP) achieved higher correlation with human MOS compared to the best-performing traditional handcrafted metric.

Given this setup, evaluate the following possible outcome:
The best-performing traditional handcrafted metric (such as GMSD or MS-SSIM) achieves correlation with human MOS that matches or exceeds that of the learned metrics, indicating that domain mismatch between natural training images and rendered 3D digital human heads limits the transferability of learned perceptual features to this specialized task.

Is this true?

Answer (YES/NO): NO